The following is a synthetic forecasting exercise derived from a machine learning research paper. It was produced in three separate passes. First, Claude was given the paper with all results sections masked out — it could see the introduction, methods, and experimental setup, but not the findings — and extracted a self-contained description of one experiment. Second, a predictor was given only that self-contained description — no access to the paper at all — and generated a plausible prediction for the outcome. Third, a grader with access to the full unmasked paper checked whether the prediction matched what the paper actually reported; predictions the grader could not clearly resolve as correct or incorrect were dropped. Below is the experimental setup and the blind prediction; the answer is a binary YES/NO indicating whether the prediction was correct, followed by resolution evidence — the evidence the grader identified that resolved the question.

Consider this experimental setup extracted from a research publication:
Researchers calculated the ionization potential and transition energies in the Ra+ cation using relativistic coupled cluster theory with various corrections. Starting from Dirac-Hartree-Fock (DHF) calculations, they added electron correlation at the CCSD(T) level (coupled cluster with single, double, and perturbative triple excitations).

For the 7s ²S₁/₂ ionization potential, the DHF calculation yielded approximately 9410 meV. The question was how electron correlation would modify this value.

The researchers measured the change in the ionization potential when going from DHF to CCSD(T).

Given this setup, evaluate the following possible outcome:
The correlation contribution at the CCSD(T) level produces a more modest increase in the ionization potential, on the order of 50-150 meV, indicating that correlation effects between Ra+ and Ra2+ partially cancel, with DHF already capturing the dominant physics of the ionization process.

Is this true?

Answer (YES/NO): NO